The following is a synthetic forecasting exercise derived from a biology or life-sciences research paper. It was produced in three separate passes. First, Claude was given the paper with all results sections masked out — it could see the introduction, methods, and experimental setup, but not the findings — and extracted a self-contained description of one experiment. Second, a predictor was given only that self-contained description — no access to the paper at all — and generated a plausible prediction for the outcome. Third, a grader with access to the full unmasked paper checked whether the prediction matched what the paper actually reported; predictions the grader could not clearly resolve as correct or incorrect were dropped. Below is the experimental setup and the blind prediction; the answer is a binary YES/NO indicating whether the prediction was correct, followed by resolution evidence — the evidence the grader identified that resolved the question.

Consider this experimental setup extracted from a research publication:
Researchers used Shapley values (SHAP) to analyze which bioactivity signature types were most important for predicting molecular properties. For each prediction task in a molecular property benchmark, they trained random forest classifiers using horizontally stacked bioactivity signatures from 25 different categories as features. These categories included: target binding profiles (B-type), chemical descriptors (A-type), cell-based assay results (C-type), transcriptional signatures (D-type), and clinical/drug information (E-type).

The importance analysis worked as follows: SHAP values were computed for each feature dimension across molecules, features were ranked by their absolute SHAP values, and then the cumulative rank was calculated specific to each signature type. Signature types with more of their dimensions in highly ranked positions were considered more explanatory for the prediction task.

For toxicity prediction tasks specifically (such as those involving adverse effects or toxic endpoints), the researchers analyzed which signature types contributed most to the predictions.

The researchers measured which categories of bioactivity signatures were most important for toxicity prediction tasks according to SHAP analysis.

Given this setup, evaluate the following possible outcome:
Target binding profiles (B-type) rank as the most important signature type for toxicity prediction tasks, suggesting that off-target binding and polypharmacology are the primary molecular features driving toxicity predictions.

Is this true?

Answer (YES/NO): NO